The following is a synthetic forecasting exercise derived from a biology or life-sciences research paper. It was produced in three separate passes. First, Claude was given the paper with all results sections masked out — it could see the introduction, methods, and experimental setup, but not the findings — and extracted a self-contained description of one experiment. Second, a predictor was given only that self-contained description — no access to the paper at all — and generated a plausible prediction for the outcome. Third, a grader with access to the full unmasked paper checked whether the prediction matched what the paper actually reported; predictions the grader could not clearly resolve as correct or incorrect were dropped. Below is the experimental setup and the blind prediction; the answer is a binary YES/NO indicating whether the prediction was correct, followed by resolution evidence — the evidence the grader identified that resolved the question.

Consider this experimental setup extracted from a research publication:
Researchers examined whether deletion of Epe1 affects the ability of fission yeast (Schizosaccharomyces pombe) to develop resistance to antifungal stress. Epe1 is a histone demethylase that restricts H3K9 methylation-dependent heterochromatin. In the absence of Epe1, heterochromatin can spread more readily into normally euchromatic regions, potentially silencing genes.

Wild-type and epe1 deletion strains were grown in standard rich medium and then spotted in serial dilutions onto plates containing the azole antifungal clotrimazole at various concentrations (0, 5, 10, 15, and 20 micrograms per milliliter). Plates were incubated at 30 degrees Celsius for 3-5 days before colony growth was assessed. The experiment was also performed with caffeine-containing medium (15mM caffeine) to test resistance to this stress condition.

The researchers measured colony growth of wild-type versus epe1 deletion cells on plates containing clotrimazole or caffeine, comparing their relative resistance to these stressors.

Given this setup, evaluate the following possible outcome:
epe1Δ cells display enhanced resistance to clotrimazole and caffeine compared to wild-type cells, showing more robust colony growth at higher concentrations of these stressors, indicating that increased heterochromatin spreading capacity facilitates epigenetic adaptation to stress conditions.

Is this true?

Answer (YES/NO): YES